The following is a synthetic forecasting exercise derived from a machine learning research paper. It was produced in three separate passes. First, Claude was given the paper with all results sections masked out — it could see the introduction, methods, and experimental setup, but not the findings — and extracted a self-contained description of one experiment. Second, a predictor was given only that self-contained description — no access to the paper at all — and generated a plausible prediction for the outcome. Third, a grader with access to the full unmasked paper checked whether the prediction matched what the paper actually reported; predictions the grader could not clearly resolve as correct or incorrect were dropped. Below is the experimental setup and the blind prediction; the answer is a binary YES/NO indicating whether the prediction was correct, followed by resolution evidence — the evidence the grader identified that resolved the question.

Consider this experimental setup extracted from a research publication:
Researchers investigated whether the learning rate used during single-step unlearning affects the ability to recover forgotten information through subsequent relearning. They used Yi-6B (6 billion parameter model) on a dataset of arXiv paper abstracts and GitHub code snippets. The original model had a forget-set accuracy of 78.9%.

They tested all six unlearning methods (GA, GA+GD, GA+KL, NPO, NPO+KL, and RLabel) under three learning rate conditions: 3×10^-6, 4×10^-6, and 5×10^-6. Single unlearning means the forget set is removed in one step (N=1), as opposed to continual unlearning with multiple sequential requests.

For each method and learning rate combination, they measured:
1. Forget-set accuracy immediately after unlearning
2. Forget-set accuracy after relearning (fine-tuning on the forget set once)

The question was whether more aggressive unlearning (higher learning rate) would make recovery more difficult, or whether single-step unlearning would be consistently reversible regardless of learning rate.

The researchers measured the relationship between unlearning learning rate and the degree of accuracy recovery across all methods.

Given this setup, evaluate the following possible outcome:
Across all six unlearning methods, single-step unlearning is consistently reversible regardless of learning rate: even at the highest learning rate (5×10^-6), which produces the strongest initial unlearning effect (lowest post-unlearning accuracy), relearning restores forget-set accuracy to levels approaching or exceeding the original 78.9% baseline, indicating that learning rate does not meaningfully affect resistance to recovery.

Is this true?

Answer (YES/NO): YES